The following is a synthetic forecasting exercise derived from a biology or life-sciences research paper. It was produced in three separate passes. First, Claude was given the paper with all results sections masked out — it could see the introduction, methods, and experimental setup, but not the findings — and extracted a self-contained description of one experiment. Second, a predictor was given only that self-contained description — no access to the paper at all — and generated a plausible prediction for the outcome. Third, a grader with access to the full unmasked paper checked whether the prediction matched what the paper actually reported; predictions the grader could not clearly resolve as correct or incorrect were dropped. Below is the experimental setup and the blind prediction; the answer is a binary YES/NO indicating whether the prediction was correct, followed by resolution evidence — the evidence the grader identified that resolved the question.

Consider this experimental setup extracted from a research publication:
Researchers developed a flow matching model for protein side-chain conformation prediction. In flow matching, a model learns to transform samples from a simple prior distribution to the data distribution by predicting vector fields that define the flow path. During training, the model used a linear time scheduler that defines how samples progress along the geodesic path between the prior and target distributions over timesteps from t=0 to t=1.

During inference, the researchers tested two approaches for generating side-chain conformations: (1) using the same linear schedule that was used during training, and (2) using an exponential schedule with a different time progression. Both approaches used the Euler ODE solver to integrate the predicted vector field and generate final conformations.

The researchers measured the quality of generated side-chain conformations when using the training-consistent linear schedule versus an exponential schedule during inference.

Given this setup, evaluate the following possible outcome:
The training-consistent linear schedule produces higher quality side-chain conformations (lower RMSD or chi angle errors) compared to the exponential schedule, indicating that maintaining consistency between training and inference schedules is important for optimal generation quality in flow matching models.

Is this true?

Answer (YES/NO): NO